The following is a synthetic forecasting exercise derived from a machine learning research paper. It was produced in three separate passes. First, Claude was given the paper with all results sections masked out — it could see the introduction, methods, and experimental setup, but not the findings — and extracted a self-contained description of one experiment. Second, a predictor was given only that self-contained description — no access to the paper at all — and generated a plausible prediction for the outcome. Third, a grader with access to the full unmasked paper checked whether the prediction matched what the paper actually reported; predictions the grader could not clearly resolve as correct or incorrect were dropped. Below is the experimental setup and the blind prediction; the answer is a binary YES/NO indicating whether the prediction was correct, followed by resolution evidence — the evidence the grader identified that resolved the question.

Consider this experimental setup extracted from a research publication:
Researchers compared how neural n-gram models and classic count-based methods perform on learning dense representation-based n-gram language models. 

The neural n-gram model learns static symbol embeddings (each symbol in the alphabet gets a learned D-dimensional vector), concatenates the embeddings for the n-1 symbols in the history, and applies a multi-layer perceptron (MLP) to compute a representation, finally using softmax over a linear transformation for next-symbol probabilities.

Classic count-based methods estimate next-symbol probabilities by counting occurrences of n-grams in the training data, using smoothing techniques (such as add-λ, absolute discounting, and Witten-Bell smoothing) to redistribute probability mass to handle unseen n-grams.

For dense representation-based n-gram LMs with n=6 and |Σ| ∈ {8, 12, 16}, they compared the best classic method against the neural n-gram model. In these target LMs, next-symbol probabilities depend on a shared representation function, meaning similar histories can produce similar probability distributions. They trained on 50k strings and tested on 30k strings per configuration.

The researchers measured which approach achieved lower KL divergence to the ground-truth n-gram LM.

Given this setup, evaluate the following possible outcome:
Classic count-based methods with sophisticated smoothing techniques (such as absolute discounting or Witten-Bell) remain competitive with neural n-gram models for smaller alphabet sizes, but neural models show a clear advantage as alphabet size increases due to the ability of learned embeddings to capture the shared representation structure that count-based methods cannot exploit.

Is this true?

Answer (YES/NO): NO